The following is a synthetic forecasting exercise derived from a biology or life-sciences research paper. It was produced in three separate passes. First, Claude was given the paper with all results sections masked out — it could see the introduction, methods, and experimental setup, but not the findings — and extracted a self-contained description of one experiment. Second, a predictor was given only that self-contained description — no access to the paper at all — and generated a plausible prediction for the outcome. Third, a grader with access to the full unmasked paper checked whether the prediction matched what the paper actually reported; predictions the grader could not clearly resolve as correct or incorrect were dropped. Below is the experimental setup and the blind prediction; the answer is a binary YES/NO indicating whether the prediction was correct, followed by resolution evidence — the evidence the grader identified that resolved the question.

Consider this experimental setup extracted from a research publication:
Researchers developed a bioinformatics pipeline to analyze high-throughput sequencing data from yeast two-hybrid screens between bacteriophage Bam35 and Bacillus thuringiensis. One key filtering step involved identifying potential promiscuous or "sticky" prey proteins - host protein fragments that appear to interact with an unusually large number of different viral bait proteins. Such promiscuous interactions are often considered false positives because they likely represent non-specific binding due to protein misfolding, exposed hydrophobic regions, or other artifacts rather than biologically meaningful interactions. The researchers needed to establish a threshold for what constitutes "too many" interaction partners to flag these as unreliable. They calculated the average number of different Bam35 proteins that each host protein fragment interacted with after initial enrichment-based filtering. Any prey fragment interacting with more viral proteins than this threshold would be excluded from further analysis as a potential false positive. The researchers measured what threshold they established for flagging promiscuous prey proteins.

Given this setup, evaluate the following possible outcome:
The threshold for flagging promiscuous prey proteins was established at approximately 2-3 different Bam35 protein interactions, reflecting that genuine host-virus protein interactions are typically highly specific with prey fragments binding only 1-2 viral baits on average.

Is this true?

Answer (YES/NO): NO